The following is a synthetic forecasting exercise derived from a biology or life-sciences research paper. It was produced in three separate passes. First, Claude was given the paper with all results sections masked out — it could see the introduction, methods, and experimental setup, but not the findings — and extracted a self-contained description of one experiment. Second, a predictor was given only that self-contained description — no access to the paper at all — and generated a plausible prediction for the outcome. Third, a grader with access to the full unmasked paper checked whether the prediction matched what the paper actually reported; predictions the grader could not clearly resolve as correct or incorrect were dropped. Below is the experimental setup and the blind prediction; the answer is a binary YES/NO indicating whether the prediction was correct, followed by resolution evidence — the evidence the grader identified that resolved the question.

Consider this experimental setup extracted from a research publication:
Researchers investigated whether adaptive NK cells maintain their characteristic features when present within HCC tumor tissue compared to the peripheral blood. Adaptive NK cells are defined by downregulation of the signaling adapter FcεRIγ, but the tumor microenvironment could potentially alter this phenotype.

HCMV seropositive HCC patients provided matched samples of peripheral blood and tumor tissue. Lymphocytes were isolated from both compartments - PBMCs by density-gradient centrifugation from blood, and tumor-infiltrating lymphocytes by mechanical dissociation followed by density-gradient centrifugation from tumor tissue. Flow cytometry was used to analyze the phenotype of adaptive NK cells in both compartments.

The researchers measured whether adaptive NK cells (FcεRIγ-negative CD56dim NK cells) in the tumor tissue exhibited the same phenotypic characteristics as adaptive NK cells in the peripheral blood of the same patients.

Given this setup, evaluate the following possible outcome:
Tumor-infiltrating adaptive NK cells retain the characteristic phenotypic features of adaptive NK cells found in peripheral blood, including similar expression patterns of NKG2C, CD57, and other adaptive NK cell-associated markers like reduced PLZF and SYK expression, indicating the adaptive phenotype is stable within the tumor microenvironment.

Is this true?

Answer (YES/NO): YES